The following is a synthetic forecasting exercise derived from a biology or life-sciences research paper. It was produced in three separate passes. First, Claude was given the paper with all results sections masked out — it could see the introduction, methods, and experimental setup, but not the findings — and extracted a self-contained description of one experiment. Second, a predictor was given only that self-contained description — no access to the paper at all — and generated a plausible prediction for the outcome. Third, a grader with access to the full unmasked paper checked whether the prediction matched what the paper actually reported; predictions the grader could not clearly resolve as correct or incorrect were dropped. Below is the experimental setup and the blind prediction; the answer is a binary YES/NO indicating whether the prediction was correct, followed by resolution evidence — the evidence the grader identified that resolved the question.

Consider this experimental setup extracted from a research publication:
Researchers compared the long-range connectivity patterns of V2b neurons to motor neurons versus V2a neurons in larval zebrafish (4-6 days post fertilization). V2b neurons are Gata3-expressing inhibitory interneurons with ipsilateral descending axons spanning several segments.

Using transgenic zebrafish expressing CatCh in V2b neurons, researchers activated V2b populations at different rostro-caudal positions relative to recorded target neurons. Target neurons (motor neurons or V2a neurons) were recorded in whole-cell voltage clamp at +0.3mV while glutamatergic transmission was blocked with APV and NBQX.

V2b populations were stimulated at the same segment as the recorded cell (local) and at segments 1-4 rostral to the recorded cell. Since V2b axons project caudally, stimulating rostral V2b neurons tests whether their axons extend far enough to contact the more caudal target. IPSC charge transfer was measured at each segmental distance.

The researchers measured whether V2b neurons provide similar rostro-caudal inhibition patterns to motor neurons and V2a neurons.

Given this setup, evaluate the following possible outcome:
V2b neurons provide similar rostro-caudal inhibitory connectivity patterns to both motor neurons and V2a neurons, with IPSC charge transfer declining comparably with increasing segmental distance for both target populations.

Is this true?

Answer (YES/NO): NO